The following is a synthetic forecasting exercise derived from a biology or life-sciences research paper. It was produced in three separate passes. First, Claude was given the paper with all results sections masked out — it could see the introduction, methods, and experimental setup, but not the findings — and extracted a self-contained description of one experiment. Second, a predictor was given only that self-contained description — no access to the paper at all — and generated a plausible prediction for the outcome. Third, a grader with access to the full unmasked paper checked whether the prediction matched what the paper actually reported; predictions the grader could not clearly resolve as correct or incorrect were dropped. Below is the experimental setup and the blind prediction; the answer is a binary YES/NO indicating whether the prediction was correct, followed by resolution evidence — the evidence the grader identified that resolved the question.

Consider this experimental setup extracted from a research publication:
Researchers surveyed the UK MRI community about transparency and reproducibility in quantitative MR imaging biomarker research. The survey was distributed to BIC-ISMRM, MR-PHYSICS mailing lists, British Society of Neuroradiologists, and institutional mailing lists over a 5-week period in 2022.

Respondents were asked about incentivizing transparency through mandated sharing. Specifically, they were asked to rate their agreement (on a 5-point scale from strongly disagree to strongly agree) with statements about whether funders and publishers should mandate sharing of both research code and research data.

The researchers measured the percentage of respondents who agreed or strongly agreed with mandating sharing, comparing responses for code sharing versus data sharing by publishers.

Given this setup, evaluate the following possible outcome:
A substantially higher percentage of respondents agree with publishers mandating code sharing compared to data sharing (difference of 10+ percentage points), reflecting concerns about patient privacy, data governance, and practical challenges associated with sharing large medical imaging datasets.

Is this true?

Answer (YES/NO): NO